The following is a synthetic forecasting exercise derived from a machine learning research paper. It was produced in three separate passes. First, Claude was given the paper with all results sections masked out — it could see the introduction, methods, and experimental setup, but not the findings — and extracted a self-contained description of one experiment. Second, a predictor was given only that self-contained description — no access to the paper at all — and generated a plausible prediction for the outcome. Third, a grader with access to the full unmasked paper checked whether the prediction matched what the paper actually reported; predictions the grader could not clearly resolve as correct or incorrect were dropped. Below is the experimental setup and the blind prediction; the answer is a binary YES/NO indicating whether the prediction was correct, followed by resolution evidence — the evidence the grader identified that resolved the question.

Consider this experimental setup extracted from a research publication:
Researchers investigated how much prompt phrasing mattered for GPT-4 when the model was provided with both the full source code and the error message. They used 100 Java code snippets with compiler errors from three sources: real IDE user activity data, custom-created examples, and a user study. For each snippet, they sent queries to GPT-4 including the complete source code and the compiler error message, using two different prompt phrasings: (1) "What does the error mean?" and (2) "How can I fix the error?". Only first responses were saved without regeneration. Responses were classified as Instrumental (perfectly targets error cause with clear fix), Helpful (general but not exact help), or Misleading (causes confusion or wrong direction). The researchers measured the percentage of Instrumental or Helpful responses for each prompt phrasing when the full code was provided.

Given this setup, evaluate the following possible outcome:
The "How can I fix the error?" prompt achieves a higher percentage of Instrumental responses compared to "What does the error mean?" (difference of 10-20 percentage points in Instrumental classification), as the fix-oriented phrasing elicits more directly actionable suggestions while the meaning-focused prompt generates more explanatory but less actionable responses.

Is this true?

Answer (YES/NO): NO